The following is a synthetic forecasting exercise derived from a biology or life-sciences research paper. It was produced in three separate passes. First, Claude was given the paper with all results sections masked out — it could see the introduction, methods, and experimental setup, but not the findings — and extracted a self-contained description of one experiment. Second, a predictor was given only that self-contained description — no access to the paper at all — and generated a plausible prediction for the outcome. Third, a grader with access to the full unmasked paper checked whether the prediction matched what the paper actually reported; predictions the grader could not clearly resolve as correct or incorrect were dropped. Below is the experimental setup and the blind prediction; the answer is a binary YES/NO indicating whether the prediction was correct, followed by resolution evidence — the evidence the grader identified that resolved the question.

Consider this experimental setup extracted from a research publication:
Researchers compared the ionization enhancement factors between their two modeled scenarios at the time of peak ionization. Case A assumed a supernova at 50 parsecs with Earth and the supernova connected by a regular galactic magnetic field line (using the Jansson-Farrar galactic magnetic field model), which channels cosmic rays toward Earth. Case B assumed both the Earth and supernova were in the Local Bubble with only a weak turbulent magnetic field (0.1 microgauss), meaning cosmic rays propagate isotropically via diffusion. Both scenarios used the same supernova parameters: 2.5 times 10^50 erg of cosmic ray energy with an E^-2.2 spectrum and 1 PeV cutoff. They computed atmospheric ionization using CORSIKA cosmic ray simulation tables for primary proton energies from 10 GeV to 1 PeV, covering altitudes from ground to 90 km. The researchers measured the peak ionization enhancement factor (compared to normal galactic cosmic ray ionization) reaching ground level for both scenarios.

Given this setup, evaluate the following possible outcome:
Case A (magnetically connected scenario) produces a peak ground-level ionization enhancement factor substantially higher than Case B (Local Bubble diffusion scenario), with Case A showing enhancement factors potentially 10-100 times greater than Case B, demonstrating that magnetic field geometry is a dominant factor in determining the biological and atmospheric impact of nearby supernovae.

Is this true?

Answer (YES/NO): YES